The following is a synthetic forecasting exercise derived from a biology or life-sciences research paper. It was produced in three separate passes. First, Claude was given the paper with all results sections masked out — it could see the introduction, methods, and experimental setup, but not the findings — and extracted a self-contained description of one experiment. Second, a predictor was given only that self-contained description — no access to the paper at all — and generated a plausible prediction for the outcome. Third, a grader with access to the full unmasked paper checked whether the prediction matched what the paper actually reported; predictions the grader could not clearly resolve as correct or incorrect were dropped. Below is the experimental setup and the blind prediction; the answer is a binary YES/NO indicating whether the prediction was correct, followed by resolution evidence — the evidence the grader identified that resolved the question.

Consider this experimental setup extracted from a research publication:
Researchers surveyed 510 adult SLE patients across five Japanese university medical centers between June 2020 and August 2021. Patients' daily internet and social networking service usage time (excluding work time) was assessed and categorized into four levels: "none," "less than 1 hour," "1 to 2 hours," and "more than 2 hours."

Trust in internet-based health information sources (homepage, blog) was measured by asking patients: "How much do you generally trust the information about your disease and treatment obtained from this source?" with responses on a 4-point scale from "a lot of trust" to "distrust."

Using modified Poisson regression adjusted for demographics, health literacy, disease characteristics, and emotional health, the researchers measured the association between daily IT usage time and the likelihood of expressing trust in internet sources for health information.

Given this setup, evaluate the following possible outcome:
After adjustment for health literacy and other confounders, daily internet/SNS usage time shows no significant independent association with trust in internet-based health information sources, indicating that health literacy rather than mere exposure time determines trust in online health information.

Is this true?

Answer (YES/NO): NO